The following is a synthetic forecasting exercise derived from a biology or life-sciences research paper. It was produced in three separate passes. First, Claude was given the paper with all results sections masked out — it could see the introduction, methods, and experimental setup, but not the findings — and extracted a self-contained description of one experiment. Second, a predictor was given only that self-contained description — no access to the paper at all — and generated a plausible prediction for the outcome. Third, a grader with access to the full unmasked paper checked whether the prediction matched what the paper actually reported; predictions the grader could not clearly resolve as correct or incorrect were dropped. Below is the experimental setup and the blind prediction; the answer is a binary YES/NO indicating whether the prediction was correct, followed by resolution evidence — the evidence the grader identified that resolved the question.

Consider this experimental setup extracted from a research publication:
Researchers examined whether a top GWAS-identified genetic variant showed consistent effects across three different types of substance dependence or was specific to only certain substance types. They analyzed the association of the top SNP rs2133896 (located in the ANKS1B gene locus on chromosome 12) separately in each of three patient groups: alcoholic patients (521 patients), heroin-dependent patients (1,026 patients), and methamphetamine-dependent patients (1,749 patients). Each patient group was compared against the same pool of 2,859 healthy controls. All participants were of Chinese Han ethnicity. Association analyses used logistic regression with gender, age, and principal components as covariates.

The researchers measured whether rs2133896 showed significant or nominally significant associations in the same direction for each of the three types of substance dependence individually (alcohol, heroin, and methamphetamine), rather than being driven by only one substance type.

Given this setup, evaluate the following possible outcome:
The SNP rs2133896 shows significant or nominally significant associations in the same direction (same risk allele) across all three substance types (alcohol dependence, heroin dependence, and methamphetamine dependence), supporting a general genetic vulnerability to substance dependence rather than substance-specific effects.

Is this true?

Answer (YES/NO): YES